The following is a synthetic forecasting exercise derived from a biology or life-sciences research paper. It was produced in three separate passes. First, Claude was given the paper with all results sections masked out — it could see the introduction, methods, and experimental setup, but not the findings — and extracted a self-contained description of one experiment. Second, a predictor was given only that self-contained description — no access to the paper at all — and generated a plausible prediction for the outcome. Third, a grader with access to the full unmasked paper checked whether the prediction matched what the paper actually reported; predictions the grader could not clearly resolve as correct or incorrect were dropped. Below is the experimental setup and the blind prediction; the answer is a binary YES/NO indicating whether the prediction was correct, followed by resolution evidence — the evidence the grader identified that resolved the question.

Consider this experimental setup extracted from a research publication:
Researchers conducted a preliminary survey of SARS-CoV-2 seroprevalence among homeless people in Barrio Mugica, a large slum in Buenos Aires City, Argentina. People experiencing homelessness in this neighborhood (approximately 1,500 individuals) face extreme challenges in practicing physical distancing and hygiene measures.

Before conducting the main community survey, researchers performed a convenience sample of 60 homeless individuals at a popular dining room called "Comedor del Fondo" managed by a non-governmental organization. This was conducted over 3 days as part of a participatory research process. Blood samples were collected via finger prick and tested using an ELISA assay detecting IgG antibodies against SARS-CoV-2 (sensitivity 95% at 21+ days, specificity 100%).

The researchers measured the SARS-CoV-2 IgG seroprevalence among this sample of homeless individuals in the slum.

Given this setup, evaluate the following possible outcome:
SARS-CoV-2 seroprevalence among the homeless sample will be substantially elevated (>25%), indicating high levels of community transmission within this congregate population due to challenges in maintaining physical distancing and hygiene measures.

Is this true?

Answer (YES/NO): YES